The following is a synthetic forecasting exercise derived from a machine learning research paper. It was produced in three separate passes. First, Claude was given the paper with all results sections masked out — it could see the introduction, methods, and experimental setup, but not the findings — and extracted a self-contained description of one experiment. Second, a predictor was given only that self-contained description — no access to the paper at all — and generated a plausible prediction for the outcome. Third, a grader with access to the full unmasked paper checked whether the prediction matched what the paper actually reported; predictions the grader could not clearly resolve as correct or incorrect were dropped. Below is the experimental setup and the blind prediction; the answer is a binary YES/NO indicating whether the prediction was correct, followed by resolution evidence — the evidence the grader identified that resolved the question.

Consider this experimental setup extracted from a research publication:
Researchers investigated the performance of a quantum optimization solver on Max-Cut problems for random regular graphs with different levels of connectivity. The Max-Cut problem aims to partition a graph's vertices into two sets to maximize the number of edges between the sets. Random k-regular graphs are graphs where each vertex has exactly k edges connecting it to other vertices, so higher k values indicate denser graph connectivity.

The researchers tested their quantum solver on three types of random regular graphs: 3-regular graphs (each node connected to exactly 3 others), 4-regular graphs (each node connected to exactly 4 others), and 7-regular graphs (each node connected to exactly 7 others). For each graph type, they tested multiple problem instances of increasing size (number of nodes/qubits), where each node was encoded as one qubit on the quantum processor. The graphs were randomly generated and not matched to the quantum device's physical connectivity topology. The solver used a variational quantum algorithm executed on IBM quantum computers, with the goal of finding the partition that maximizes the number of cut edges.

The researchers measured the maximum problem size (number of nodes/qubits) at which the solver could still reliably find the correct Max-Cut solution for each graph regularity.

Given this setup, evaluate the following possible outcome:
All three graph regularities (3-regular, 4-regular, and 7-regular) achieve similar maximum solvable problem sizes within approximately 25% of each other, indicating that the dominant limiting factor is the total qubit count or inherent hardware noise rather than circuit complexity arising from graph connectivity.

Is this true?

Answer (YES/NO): NO